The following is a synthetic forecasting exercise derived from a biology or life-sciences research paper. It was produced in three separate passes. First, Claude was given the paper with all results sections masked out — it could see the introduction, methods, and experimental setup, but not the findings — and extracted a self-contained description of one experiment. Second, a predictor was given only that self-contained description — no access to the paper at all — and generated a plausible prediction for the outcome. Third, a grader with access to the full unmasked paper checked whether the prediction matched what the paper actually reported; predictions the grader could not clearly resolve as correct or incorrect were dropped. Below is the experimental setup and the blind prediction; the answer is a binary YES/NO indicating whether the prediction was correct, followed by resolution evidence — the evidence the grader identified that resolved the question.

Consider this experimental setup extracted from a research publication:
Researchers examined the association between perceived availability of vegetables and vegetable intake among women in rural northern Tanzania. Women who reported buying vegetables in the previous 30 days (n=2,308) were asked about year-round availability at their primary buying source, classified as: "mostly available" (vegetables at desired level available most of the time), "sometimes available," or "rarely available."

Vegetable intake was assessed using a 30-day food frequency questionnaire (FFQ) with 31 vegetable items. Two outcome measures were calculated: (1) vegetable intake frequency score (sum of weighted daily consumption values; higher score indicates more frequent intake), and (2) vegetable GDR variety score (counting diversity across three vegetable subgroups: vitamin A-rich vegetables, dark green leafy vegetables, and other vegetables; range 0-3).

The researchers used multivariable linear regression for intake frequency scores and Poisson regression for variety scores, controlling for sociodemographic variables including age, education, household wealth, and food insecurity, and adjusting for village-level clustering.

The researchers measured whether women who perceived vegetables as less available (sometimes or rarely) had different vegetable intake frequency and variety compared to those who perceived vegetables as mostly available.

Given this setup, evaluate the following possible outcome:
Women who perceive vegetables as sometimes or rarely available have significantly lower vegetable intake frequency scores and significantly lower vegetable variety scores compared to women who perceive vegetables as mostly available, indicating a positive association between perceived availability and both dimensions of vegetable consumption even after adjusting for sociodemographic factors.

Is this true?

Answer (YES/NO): YES